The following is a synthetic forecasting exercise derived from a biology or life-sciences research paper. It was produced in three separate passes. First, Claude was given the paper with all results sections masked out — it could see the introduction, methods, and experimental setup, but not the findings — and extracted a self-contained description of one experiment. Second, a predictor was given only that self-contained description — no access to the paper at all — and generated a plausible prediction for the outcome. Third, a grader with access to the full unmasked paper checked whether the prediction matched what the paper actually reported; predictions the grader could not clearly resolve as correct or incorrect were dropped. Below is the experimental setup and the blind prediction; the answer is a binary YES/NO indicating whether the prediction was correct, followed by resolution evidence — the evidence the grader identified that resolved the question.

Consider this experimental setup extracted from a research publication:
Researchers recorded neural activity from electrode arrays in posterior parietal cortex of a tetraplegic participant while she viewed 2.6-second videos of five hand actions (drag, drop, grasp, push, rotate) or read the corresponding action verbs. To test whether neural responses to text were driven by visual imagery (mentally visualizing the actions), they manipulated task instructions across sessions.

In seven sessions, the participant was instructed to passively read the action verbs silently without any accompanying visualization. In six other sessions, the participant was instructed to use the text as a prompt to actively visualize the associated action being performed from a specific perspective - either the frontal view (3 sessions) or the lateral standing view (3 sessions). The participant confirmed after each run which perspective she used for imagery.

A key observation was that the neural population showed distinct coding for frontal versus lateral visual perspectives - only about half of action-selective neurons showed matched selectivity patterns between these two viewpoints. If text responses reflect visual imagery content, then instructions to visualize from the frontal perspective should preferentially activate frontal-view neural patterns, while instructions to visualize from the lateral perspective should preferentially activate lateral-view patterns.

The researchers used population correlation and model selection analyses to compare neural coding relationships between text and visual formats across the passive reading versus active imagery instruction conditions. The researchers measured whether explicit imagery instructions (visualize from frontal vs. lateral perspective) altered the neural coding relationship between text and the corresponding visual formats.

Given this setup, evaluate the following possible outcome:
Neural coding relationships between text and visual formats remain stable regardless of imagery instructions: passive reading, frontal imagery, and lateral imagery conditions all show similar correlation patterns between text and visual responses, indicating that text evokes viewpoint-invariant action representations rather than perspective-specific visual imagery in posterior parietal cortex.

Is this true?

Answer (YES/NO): NO